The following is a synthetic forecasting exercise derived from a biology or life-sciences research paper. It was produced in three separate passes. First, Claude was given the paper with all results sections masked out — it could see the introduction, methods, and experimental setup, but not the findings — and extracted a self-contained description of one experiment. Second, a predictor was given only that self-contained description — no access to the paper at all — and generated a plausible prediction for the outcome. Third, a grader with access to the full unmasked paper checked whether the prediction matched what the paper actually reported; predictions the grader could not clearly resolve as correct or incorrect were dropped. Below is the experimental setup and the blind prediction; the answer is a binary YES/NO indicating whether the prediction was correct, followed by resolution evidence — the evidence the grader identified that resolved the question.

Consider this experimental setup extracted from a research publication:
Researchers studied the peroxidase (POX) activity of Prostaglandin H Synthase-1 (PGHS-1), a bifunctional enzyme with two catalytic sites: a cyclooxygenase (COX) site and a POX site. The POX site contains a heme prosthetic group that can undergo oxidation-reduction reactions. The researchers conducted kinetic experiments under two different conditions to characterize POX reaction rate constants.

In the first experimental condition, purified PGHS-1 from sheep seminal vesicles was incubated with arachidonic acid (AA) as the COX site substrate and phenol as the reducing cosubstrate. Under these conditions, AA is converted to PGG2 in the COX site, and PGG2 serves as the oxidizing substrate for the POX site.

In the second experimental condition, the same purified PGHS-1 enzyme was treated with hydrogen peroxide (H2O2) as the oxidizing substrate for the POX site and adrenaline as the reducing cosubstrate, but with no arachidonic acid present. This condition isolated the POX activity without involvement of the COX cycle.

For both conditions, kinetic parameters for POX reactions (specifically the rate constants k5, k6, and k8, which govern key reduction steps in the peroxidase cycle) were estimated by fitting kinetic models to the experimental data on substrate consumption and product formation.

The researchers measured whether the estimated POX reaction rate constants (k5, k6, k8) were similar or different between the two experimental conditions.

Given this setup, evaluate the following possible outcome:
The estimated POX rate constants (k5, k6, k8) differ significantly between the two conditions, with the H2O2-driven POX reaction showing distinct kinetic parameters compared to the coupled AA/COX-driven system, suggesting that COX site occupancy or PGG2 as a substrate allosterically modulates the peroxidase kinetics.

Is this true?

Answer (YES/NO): YES